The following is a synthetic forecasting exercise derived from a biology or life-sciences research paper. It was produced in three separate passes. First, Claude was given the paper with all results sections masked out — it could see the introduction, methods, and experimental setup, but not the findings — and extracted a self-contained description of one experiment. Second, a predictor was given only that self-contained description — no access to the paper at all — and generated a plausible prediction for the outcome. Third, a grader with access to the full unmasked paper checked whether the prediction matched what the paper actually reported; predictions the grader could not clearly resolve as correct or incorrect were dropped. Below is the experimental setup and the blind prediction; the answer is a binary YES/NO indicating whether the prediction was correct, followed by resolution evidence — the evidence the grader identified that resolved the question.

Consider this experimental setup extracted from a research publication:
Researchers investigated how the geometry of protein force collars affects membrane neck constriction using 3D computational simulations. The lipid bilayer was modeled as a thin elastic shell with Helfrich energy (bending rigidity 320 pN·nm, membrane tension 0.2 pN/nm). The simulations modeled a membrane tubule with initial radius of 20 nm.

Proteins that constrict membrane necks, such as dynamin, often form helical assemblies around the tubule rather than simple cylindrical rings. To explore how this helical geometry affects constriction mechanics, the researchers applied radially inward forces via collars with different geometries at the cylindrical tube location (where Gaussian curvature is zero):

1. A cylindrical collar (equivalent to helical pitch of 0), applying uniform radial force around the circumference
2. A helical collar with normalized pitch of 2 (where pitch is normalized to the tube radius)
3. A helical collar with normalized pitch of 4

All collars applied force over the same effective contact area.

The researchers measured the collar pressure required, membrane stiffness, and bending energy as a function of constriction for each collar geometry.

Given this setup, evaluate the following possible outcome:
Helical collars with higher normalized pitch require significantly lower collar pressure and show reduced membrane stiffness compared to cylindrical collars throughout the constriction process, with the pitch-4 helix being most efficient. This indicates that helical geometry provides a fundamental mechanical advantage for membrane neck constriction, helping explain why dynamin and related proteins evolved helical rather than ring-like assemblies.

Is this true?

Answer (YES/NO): YES